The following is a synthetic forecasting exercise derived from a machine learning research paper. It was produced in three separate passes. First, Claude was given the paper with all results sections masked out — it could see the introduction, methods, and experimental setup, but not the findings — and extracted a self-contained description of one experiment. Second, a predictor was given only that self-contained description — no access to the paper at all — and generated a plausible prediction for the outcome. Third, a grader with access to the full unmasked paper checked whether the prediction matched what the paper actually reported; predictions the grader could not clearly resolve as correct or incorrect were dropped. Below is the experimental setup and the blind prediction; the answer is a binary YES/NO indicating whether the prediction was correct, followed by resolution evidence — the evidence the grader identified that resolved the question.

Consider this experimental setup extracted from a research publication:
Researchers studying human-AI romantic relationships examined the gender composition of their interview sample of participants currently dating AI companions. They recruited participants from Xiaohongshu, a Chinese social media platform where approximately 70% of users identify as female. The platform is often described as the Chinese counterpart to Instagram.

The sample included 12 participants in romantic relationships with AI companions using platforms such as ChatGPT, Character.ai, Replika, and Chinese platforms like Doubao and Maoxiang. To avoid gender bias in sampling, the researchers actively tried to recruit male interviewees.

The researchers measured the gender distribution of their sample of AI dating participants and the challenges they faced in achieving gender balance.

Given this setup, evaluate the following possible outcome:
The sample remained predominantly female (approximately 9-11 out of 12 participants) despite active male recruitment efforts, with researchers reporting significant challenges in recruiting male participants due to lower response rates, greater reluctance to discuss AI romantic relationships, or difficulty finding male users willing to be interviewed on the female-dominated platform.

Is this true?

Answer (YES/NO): NO